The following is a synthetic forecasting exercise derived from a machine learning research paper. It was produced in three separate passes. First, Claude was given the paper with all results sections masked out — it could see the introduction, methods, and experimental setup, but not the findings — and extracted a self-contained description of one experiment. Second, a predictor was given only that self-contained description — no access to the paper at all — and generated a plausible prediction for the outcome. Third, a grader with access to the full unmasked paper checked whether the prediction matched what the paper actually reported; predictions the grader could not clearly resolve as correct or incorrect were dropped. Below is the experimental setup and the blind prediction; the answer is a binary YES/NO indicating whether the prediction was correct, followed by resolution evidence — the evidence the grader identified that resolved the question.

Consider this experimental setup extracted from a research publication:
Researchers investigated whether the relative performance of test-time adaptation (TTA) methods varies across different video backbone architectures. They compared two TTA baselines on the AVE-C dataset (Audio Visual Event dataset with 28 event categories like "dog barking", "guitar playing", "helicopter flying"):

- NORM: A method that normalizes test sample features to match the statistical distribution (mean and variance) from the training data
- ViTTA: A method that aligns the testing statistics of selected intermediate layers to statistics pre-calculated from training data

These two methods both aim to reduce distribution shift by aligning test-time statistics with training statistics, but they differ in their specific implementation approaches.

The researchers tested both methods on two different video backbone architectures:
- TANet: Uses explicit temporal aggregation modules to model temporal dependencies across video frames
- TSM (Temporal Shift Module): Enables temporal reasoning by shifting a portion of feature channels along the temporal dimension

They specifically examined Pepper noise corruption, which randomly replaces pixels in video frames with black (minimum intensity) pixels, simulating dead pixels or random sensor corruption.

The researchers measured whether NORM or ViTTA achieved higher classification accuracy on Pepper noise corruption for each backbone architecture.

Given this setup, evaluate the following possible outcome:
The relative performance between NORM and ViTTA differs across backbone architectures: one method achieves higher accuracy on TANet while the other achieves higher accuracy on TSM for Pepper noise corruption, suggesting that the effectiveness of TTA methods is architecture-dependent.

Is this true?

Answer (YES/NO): YES